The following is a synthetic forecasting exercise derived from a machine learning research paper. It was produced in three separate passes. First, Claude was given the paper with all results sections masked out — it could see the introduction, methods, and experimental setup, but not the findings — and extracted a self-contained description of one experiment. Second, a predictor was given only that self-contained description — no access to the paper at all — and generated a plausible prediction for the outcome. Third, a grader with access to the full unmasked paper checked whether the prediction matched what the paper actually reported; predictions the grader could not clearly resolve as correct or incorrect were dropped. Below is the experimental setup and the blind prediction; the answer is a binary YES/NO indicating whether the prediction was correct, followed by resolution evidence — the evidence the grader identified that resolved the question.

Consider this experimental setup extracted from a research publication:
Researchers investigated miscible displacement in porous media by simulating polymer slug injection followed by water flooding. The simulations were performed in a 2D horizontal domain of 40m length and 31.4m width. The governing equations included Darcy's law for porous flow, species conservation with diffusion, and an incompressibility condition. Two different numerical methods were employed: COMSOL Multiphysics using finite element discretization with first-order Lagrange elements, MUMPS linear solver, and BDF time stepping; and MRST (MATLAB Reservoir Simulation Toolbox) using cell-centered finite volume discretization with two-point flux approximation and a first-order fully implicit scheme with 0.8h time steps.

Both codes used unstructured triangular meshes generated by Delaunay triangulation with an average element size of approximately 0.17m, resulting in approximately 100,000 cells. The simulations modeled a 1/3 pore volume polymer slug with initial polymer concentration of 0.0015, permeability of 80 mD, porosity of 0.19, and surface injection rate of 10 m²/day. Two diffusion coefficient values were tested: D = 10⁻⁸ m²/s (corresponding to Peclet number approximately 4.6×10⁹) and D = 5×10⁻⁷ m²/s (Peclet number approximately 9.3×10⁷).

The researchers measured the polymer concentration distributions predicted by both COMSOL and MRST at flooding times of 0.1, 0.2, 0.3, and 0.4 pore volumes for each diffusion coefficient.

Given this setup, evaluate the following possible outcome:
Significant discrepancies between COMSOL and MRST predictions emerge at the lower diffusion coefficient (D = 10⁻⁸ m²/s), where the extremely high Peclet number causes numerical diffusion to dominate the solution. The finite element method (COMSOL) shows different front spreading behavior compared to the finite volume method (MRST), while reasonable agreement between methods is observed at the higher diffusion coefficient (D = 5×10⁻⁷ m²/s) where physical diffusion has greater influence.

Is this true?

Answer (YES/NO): NO